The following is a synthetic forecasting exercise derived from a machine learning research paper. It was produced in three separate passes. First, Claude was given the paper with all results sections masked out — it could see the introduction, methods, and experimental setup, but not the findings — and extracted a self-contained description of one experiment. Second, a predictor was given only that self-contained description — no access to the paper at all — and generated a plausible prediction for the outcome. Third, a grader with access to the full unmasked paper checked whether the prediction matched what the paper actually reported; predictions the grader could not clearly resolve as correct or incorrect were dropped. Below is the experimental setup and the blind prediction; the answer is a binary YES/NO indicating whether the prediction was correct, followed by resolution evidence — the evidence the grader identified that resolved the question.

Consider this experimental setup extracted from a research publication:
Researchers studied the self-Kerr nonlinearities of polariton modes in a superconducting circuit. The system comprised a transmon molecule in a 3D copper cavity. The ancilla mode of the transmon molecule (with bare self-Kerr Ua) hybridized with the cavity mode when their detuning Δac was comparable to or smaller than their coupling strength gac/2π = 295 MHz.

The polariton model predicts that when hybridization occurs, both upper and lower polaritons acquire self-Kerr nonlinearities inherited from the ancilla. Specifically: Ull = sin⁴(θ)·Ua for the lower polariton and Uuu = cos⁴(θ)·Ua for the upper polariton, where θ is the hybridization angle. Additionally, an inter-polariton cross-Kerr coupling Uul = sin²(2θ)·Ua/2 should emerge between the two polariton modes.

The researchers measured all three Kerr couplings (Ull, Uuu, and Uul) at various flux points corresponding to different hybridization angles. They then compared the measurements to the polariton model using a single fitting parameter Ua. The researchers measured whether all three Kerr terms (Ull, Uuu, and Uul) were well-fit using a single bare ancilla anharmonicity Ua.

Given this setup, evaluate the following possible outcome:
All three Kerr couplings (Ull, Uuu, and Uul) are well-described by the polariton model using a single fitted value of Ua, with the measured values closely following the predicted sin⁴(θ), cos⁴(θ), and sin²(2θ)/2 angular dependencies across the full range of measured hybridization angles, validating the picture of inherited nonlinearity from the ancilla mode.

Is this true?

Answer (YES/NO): YES